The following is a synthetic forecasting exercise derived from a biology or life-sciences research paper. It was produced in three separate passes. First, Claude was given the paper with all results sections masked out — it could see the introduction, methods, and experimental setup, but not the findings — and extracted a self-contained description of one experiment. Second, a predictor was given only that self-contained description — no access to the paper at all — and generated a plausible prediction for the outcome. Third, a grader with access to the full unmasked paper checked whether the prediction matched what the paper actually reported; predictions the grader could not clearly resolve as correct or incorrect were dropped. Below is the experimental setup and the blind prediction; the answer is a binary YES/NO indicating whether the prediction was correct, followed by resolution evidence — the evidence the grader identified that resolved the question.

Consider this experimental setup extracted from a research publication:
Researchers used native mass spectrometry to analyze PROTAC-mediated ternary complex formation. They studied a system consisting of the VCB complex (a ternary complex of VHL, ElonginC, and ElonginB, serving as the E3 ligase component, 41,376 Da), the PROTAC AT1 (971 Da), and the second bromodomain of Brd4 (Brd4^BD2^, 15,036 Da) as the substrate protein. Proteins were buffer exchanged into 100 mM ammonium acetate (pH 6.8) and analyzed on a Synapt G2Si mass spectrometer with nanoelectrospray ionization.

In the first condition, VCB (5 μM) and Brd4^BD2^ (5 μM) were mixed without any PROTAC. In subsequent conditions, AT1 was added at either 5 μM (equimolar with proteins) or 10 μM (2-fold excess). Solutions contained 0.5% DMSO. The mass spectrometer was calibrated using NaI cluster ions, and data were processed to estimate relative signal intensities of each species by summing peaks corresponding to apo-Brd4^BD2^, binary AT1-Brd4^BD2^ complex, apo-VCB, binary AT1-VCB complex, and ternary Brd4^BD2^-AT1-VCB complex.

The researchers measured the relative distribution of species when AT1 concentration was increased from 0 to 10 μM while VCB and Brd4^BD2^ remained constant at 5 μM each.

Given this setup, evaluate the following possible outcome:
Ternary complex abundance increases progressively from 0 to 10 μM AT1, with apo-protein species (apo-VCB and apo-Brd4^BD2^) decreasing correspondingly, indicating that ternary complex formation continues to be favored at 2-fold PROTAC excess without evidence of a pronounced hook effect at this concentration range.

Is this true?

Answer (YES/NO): YES